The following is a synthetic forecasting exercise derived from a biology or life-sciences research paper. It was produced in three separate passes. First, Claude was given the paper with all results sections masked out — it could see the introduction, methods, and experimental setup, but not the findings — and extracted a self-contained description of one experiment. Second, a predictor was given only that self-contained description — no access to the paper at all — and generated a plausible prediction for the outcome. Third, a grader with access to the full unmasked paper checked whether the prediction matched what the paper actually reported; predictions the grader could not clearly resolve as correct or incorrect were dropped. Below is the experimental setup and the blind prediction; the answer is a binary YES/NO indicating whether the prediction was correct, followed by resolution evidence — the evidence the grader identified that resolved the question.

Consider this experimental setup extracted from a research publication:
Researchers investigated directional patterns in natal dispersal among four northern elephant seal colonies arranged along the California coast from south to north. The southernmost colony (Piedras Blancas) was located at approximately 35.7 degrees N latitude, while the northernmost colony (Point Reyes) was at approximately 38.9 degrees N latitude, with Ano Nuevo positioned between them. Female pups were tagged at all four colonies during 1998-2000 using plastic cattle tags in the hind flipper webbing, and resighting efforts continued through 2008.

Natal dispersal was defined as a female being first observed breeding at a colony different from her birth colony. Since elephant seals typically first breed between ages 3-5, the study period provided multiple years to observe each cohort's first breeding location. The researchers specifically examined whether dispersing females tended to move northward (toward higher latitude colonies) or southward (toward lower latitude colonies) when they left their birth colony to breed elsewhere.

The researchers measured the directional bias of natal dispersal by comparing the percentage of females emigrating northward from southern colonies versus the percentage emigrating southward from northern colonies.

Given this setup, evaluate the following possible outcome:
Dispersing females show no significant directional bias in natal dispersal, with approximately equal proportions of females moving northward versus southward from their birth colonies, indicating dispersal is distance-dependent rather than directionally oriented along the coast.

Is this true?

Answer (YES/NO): NO